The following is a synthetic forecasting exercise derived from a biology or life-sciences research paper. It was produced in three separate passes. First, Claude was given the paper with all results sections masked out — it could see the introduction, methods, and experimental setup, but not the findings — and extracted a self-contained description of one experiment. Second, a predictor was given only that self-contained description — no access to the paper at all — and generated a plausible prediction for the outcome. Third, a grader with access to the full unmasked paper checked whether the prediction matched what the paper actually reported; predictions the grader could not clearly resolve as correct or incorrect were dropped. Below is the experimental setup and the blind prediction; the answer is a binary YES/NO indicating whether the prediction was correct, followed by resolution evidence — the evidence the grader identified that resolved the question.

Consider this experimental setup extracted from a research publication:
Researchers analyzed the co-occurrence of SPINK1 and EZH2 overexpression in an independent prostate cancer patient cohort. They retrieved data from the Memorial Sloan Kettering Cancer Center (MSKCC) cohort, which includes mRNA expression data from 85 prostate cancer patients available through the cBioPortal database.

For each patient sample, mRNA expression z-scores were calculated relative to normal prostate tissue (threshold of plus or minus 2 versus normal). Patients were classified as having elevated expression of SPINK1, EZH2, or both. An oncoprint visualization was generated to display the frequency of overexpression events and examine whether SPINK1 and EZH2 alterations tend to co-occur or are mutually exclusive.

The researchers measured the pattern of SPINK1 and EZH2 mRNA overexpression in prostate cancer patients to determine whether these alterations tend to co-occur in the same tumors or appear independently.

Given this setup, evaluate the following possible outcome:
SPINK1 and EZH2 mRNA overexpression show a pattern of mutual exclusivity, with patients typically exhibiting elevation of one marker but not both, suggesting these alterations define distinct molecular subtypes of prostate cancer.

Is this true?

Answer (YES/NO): NO